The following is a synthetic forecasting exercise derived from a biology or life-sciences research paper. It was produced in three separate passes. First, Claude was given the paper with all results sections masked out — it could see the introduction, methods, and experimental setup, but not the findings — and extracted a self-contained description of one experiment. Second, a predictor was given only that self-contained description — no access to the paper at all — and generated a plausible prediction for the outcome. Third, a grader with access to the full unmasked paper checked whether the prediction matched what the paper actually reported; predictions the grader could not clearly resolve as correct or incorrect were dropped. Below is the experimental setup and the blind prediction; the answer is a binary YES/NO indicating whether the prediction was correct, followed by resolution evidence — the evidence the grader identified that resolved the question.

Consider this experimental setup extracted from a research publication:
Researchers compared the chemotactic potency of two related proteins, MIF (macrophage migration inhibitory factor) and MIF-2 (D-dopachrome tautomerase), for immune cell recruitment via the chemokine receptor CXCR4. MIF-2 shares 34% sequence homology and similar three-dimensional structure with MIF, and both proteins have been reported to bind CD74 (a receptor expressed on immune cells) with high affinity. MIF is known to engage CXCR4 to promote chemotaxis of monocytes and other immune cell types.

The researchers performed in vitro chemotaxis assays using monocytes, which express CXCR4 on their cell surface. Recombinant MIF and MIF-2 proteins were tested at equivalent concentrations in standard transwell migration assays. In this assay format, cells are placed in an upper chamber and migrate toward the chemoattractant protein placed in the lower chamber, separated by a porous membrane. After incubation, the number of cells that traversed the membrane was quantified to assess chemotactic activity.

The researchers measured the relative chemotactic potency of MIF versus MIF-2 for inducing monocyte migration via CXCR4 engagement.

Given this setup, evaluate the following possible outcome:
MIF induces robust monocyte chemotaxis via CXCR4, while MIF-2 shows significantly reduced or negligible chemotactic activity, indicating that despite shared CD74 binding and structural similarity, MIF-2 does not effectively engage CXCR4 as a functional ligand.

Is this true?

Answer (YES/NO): NO